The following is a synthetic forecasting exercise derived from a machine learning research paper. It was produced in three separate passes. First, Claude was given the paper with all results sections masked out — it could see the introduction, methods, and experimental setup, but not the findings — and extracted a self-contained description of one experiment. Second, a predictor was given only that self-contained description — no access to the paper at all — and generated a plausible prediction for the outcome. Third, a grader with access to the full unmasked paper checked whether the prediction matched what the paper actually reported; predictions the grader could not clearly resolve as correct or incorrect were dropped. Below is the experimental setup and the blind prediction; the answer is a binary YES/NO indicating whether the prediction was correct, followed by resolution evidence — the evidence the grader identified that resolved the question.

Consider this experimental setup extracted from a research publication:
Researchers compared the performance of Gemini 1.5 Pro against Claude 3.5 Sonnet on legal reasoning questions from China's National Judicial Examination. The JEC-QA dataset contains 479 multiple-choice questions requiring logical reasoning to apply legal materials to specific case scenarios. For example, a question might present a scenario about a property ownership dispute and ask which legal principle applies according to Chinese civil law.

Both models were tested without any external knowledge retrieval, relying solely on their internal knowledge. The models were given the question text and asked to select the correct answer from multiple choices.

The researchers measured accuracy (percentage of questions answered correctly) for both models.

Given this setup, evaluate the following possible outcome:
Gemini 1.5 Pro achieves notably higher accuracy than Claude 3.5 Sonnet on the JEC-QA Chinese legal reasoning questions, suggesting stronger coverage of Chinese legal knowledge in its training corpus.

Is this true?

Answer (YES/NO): NO